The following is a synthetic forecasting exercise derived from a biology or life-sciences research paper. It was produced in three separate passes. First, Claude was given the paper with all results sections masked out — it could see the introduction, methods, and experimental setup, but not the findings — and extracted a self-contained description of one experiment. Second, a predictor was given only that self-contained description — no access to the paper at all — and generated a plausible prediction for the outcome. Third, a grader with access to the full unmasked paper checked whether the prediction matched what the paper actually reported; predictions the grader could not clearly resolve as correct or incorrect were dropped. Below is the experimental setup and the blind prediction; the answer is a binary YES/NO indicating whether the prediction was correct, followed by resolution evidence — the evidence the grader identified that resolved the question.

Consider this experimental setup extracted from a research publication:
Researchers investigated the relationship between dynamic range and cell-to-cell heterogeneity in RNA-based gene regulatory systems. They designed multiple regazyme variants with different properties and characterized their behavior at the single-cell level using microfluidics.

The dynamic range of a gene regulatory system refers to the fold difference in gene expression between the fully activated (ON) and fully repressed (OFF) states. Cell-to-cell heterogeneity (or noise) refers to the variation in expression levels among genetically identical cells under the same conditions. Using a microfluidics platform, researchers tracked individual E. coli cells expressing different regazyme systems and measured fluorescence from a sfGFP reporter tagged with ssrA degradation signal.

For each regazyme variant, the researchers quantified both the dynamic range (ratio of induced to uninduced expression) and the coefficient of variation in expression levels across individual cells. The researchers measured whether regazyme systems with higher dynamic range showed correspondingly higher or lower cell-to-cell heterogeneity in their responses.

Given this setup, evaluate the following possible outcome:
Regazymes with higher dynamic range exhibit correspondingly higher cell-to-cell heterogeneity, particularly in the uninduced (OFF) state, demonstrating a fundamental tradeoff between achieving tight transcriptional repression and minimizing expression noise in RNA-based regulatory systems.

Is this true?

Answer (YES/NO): NO